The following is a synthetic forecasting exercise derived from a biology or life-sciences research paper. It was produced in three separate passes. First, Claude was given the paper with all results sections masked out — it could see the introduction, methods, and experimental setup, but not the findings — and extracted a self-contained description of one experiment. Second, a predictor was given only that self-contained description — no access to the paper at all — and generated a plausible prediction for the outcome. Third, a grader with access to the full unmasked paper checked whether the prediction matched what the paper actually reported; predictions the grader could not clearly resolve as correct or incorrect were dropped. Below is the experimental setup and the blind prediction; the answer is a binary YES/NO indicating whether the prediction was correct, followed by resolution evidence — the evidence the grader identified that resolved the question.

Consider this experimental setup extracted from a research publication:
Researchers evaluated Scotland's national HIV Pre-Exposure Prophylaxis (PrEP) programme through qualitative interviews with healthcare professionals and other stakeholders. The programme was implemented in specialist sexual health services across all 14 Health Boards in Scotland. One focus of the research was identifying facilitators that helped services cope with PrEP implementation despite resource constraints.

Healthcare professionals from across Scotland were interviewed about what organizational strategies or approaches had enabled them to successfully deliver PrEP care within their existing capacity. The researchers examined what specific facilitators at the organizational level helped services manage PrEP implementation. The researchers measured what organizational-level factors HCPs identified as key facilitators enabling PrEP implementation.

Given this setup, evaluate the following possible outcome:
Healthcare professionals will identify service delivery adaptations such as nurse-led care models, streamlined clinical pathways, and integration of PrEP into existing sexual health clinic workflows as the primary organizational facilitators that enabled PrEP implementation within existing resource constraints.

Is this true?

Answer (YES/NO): YES